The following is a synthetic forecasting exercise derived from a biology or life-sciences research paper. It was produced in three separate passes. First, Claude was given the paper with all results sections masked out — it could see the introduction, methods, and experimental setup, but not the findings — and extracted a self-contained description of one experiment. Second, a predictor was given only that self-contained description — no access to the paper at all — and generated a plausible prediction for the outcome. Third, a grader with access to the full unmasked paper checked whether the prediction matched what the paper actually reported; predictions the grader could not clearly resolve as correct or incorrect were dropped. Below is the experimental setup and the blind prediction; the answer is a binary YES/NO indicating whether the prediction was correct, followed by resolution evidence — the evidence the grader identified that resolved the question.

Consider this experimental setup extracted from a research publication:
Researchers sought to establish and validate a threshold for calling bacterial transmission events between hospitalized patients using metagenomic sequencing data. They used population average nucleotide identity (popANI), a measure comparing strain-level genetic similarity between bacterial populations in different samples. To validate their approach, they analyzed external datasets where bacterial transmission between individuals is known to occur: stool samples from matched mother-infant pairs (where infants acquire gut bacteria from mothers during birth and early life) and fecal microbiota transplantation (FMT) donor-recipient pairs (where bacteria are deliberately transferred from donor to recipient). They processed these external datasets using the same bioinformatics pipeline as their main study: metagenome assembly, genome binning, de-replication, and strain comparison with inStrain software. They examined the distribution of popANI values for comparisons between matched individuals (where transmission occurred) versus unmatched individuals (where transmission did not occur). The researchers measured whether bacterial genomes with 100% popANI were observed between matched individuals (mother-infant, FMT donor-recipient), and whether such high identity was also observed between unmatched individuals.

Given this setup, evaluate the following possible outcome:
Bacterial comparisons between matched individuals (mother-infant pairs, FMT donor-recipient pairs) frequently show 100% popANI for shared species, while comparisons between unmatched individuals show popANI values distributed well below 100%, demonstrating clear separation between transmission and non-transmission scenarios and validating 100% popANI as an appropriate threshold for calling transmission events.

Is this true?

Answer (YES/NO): NO